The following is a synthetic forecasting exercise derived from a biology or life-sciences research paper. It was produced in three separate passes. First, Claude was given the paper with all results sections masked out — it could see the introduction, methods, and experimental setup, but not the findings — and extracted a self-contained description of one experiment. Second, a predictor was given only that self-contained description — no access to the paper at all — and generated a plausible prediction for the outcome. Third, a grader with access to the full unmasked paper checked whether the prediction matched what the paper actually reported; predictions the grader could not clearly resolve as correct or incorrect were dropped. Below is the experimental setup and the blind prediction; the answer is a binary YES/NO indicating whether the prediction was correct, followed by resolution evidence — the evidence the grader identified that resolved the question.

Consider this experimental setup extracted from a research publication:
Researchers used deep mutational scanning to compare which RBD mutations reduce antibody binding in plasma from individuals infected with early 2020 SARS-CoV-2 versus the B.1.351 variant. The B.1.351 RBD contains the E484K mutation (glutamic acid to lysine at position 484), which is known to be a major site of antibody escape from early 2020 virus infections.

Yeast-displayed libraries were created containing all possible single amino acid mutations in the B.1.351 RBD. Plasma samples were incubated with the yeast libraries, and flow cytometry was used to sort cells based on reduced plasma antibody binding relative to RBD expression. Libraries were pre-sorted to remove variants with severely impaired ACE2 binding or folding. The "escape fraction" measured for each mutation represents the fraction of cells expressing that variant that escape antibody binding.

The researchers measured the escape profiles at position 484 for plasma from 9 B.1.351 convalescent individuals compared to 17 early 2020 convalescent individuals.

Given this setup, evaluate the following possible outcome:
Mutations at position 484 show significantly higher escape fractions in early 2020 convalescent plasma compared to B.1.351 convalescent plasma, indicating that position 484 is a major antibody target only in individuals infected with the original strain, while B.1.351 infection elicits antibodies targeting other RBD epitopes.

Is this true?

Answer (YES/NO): NO